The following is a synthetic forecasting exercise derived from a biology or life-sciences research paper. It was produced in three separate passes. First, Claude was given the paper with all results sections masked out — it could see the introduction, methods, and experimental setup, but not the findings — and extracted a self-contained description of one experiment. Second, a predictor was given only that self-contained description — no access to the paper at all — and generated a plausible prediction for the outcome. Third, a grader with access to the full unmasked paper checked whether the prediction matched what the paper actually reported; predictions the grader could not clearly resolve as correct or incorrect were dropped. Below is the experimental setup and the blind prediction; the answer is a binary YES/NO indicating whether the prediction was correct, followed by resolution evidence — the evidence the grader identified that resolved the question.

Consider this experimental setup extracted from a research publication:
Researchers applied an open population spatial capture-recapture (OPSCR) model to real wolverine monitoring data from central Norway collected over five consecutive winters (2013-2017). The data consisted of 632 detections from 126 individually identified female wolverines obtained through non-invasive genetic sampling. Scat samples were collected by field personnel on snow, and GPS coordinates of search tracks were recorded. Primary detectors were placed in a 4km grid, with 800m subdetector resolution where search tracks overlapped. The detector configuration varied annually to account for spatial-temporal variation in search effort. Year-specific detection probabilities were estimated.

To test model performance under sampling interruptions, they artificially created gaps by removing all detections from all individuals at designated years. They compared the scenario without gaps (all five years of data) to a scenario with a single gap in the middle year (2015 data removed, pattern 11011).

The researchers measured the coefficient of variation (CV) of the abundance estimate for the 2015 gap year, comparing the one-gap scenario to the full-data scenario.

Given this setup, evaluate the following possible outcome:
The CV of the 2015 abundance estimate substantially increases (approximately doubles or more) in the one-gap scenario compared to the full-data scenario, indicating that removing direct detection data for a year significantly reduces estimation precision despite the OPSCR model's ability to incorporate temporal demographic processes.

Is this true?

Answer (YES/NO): NO